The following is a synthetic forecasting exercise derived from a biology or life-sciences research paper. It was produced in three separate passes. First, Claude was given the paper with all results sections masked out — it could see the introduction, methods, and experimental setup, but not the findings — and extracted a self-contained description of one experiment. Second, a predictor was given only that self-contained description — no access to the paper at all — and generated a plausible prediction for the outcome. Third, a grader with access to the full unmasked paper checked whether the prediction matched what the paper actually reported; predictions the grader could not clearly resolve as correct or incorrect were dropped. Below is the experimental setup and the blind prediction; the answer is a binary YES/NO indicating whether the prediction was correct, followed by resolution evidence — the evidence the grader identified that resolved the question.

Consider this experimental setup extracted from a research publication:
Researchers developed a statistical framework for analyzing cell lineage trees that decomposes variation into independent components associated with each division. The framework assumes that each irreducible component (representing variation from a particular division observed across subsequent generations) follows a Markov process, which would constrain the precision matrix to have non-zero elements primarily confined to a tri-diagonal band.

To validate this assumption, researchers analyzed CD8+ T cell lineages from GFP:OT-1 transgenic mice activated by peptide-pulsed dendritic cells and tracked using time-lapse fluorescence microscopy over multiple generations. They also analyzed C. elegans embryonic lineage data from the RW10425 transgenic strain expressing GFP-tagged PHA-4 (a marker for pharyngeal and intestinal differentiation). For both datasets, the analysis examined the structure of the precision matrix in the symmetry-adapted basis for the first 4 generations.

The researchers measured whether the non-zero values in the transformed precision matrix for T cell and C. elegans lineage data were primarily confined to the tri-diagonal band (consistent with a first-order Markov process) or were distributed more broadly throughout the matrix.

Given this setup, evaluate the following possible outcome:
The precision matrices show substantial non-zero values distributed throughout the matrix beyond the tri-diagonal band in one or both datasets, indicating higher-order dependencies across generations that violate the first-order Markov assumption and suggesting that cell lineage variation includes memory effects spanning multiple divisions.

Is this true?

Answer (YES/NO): NO